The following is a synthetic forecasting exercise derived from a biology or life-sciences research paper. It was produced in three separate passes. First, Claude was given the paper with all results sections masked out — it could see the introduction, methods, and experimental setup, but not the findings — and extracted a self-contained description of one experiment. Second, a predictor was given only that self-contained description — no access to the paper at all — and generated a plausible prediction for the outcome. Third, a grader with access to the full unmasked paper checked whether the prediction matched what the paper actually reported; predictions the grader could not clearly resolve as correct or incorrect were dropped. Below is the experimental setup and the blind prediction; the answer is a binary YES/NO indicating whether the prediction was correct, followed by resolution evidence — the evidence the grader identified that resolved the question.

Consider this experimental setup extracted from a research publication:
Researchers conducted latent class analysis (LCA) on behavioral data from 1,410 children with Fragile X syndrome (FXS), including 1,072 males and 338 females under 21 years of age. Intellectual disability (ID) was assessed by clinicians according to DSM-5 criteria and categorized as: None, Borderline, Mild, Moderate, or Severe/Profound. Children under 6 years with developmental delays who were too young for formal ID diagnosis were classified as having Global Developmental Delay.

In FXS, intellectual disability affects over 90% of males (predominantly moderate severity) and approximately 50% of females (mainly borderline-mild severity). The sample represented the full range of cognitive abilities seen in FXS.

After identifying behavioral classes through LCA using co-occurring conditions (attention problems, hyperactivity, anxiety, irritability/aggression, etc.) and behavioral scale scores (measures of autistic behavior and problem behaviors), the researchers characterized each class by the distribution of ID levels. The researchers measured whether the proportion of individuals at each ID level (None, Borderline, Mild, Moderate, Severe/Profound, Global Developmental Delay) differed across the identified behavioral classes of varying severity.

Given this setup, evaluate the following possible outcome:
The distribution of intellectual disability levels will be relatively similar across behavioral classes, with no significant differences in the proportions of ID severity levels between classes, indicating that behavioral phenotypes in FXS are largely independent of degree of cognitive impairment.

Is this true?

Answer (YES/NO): NO